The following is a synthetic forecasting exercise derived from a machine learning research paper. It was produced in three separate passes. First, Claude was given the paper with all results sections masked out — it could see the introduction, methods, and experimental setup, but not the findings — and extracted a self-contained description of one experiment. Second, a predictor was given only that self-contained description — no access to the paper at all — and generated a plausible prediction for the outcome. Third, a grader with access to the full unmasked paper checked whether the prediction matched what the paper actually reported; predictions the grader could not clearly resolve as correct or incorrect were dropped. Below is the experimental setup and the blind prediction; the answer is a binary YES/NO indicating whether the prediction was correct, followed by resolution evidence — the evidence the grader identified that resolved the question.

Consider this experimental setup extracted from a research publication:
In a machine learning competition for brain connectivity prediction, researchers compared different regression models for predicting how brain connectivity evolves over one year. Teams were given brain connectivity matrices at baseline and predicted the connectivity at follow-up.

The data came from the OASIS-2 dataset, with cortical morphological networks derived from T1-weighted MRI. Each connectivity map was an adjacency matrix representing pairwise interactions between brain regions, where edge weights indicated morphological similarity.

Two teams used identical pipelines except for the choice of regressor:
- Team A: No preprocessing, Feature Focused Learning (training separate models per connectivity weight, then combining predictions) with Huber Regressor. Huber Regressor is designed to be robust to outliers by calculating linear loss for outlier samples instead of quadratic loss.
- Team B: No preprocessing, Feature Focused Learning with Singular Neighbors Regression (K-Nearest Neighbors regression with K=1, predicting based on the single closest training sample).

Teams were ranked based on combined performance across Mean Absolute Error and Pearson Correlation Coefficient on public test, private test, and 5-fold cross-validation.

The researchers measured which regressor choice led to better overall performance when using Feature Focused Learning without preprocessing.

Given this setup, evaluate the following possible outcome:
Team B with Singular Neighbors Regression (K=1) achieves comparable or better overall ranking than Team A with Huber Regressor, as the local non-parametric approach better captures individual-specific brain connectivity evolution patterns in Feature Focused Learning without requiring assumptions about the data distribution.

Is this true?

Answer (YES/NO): NO